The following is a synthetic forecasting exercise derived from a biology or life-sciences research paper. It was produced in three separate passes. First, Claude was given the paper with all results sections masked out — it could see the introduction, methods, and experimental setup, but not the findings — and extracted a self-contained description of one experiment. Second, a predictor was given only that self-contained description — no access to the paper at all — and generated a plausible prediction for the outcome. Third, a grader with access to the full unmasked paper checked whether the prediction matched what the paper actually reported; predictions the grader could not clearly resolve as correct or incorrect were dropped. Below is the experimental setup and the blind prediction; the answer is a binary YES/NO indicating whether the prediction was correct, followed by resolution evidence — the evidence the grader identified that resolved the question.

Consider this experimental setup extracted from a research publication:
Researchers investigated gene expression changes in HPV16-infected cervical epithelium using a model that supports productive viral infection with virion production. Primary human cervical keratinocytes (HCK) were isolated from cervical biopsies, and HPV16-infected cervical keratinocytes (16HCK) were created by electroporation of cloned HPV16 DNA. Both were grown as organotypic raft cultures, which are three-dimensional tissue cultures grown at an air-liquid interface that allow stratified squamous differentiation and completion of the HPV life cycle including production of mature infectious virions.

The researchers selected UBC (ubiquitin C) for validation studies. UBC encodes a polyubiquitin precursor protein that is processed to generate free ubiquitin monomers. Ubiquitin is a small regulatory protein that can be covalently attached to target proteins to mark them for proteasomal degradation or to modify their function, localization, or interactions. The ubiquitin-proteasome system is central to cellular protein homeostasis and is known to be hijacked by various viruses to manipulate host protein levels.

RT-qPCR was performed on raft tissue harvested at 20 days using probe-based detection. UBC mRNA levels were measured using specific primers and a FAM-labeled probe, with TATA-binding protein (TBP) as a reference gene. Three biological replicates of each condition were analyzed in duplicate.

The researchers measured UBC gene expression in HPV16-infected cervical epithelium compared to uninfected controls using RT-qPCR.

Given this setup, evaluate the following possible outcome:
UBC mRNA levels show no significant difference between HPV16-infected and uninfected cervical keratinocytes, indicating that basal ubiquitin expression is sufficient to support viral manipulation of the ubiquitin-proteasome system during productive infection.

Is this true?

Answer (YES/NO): YES